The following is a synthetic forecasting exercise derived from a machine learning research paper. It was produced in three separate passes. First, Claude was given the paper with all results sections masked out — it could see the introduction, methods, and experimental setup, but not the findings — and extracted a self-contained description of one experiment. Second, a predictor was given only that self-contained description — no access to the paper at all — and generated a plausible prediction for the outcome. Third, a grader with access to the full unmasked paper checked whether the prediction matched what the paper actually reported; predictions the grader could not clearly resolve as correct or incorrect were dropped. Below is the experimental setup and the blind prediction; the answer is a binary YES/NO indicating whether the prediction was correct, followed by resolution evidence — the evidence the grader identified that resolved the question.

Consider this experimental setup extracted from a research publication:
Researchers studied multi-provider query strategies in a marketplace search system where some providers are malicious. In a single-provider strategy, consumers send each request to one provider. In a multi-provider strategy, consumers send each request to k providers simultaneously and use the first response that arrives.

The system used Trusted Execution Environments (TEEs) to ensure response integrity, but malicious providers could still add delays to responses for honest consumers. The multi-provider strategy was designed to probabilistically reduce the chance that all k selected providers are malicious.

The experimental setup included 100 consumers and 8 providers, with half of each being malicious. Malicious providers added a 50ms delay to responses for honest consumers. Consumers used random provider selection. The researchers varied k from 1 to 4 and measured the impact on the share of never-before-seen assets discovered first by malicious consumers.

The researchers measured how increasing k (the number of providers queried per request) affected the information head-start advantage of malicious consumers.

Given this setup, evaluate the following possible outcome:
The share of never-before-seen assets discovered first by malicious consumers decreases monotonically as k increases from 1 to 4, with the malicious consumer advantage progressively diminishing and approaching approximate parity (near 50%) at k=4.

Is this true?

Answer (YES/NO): NO